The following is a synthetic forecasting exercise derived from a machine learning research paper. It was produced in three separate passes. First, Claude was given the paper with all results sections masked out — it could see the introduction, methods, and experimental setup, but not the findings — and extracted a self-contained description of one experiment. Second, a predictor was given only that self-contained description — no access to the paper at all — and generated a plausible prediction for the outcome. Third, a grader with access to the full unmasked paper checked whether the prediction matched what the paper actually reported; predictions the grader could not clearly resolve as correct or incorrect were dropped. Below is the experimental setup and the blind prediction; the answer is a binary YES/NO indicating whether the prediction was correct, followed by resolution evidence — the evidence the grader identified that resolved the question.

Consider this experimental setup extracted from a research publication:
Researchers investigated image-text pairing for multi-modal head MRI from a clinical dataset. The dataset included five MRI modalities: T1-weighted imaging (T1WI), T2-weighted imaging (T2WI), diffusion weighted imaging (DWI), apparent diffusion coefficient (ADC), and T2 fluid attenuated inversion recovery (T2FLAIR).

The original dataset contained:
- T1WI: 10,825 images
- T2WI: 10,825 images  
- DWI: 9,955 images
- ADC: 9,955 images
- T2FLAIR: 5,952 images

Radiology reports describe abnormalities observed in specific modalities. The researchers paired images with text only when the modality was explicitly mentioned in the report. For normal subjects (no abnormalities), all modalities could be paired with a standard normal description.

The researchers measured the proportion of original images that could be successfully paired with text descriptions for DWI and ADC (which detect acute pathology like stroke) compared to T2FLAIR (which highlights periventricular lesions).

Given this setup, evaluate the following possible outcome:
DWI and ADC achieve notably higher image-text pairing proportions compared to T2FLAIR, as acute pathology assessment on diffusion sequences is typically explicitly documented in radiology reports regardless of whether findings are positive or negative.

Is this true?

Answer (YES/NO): YES